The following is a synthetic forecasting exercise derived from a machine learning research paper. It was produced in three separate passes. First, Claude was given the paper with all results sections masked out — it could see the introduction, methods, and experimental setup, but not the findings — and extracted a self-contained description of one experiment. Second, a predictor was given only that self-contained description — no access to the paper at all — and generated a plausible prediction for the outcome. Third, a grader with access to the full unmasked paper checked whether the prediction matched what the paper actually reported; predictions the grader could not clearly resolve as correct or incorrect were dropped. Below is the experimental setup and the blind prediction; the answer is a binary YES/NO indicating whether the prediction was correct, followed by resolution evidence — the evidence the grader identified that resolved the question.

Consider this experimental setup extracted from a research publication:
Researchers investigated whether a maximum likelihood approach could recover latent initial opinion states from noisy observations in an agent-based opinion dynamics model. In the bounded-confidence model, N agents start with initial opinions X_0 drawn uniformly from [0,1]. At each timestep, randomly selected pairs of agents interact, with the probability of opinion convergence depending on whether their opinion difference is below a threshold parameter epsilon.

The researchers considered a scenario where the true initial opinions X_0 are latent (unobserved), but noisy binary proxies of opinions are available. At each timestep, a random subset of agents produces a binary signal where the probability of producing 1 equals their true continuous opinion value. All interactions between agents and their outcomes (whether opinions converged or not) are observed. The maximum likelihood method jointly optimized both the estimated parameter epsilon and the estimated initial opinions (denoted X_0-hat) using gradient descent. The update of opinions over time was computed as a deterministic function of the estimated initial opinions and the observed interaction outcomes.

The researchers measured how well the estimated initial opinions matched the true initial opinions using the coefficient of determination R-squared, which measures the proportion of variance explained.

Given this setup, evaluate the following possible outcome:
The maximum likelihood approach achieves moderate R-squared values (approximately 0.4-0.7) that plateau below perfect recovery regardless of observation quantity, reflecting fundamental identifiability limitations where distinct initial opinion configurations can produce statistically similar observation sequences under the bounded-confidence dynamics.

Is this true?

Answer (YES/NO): NO